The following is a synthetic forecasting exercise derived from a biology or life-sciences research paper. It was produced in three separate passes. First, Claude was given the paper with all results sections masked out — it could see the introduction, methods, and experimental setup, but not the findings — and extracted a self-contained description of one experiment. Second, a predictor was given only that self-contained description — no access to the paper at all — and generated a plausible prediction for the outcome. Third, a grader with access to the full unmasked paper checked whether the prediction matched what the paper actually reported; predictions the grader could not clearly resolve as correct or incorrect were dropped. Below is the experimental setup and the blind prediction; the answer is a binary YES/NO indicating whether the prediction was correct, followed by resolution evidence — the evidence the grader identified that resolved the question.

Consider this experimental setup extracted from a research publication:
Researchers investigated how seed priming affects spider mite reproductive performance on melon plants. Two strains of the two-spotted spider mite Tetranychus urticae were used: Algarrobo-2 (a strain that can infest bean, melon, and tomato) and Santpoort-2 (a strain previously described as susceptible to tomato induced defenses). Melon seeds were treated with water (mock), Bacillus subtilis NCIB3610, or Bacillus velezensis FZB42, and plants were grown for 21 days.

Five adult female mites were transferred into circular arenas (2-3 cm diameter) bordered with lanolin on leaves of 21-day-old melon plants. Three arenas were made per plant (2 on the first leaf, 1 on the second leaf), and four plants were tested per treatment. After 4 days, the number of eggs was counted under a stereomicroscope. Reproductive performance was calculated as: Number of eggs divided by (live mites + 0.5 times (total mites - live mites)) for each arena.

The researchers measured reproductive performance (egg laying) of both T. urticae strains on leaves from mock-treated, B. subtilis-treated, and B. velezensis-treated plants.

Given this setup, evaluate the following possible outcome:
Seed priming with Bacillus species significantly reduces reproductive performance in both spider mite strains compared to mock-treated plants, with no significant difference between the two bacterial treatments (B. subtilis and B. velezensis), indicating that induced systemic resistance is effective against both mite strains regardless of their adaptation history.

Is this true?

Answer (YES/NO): NO